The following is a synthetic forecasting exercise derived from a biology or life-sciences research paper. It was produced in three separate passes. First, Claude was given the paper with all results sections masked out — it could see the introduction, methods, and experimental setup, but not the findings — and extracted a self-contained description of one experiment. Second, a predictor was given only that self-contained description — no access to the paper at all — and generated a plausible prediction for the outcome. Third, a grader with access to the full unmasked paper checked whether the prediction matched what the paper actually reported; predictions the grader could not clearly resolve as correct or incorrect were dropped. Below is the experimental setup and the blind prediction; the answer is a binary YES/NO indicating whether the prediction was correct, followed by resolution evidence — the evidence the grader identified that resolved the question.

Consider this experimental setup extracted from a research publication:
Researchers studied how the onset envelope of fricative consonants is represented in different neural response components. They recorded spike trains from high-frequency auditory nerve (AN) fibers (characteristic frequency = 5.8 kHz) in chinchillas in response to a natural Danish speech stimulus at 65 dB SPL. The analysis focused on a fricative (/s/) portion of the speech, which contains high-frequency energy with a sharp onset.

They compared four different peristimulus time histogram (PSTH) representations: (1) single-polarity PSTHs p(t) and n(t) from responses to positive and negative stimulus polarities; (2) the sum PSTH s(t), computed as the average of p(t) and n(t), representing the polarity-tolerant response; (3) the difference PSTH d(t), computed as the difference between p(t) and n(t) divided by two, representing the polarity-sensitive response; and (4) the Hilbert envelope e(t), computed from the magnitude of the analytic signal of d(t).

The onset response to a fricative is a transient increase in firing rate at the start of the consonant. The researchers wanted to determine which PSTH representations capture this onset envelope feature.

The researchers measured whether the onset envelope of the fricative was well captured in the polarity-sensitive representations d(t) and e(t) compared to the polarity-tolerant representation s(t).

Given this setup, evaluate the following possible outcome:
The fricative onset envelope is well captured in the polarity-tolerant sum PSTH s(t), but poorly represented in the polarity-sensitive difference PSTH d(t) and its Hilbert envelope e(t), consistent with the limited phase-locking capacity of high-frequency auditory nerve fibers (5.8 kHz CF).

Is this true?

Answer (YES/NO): NO